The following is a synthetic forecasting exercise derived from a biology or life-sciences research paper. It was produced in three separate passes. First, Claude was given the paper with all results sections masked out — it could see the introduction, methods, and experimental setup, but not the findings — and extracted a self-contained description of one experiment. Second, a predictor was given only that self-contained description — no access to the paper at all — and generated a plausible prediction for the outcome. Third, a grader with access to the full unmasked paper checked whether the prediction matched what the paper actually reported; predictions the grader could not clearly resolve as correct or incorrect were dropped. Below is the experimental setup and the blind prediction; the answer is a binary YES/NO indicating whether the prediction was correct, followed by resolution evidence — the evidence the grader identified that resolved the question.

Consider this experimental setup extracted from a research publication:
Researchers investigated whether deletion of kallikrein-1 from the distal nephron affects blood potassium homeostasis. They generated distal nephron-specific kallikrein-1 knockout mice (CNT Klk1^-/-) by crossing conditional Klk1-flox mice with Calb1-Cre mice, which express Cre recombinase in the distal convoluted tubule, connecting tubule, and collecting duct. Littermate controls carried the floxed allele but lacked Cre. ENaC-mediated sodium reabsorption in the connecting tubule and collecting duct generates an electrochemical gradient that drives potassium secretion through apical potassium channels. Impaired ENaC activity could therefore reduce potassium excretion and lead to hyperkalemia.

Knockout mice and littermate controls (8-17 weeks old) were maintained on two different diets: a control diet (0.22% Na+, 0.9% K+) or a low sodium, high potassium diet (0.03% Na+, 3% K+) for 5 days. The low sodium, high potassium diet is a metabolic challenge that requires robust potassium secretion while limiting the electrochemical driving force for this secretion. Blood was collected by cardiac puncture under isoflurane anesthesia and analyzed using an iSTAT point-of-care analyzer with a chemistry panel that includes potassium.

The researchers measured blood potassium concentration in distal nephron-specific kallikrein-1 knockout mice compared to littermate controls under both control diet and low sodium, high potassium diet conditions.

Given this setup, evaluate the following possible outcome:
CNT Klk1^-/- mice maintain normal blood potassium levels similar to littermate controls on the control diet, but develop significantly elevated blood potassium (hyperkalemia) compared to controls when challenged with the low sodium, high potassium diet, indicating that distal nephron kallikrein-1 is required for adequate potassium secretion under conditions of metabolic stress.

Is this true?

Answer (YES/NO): NO